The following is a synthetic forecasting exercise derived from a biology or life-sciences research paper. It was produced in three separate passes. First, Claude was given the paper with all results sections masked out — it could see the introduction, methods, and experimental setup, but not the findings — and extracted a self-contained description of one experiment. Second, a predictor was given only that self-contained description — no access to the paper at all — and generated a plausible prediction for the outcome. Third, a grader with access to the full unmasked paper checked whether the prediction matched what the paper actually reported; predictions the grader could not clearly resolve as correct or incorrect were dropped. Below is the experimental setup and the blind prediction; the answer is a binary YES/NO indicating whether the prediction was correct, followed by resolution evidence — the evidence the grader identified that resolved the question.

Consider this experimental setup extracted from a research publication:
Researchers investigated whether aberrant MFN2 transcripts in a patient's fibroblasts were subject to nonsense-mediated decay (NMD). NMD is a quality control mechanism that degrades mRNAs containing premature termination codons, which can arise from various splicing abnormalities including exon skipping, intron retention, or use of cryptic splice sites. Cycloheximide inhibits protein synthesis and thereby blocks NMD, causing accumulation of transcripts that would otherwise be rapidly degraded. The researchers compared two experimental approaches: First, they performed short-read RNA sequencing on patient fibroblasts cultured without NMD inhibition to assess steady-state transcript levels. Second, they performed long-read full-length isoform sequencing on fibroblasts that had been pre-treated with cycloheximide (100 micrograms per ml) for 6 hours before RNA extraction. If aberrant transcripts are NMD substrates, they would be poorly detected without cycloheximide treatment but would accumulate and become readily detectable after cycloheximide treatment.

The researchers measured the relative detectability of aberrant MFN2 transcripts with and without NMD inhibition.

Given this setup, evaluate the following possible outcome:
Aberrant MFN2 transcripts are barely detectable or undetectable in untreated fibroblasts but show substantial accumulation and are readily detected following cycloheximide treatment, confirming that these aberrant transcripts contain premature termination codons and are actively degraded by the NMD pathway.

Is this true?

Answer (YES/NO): YES